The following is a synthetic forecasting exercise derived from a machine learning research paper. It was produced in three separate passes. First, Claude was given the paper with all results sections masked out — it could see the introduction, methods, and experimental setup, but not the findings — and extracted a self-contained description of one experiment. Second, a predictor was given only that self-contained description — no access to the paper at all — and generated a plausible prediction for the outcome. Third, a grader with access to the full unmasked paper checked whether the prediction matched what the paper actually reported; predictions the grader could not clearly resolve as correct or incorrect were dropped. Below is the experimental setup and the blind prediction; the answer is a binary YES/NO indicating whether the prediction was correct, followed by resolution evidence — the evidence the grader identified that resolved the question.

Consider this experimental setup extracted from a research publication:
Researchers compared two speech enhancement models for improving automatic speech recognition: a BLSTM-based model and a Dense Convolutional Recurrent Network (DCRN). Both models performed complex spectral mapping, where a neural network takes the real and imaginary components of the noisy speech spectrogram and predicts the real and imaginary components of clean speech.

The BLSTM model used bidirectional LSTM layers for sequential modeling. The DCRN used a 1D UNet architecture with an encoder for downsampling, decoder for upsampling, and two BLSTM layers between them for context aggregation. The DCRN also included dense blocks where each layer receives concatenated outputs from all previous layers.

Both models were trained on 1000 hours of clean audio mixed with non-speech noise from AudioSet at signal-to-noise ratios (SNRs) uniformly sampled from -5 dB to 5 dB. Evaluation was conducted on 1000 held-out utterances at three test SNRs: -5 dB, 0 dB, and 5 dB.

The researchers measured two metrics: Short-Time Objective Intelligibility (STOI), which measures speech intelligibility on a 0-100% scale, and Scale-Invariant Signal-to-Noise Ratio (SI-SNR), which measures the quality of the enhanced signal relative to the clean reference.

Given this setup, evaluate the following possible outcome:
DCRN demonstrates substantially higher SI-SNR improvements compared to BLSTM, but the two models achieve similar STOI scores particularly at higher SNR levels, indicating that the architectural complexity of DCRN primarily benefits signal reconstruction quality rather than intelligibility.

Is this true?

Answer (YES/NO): NO